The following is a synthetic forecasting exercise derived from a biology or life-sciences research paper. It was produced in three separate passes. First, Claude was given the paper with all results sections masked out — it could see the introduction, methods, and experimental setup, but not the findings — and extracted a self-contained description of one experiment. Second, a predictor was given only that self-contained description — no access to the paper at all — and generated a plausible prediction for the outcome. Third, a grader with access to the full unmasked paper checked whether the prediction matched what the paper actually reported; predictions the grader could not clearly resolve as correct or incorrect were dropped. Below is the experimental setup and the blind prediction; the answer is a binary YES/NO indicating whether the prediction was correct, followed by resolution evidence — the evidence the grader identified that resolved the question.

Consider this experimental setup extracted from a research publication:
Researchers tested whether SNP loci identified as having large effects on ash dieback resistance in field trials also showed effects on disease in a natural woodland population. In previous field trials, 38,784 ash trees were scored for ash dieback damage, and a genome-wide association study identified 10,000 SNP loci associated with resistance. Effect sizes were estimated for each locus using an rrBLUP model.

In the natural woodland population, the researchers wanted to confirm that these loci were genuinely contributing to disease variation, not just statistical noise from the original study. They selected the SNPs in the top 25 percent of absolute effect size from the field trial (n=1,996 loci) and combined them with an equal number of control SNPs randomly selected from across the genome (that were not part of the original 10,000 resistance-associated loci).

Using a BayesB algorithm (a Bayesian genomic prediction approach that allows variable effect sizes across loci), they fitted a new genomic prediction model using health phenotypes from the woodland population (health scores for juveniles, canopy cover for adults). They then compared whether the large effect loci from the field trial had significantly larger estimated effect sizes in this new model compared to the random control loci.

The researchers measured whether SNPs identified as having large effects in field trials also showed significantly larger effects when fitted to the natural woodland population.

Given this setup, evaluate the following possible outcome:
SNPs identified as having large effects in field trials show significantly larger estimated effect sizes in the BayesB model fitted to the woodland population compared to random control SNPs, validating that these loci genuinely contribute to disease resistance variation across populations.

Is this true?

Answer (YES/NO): YES